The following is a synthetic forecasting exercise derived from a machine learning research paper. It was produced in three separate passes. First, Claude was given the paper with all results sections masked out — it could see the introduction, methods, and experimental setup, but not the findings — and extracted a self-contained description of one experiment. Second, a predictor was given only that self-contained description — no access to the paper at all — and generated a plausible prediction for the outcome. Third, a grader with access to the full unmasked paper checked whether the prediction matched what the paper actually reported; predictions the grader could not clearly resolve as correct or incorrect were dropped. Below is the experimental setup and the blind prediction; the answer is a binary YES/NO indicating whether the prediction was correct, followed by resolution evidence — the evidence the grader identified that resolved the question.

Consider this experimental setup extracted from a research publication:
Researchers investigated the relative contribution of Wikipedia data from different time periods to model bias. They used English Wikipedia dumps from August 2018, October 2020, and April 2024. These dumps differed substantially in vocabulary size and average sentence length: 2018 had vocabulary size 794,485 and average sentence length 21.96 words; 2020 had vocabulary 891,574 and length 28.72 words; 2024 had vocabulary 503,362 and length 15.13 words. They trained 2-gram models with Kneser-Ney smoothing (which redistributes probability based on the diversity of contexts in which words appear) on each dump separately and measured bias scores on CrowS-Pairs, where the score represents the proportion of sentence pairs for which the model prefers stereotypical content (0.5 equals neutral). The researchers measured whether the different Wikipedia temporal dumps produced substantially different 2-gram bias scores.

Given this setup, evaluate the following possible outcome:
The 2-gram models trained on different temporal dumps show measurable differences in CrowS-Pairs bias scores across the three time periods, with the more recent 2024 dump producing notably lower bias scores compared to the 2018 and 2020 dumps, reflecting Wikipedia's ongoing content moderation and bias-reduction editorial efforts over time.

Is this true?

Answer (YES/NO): NO